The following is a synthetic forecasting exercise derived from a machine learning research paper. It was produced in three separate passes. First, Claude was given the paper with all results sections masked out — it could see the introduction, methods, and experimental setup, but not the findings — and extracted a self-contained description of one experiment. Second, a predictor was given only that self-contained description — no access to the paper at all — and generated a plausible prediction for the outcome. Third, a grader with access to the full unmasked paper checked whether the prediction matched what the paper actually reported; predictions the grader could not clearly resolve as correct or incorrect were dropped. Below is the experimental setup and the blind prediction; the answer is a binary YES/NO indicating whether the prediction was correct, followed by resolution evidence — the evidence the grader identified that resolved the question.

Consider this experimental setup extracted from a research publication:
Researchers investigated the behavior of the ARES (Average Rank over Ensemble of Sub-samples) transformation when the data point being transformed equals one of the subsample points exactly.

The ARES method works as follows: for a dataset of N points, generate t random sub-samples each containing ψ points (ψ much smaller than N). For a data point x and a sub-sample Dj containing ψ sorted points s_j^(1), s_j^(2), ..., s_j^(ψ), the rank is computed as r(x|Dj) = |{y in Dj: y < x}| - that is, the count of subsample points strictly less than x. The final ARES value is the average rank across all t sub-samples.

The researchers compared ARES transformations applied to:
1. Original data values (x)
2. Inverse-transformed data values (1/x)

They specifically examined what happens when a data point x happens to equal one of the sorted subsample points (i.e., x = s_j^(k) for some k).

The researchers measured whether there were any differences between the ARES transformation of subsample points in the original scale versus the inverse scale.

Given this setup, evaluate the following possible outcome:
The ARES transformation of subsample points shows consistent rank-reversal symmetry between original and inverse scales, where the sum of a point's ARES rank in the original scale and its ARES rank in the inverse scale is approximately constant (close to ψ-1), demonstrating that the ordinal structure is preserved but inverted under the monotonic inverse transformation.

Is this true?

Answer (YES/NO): NO